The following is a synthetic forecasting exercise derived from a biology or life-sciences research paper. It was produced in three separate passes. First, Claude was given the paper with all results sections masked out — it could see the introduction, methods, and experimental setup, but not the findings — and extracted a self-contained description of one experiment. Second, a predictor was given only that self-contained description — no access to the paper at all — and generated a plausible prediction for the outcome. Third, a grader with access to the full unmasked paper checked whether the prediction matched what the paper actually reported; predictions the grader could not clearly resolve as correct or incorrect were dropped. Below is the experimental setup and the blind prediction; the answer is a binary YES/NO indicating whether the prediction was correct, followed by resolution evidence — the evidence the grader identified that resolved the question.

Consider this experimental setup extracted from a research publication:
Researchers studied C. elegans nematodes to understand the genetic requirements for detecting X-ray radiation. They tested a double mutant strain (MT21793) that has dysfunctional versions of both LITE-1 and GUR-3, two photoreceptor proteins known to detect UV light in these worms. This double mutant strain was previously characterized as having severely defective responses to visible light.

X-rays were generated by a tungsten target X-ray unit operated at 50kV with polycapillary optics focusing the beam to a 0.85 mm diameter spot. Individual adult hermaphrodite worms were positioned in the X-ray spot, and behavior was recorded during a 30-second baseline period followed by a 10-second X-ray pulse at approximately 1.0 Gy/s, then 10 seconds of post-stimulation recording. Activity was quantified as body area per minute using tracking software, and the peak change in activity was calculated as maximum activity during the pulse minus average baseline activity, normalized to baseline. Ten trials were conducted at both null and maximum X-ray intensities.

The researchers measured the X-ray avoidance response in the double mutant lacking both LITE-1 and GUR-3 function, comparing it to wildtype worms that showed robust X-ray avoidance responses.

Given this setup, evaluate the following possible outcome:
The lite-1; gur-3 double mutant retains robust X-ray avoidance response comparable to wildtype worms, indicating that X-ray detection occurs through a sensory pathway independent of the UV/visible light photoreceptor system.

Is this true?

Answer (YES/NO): NO